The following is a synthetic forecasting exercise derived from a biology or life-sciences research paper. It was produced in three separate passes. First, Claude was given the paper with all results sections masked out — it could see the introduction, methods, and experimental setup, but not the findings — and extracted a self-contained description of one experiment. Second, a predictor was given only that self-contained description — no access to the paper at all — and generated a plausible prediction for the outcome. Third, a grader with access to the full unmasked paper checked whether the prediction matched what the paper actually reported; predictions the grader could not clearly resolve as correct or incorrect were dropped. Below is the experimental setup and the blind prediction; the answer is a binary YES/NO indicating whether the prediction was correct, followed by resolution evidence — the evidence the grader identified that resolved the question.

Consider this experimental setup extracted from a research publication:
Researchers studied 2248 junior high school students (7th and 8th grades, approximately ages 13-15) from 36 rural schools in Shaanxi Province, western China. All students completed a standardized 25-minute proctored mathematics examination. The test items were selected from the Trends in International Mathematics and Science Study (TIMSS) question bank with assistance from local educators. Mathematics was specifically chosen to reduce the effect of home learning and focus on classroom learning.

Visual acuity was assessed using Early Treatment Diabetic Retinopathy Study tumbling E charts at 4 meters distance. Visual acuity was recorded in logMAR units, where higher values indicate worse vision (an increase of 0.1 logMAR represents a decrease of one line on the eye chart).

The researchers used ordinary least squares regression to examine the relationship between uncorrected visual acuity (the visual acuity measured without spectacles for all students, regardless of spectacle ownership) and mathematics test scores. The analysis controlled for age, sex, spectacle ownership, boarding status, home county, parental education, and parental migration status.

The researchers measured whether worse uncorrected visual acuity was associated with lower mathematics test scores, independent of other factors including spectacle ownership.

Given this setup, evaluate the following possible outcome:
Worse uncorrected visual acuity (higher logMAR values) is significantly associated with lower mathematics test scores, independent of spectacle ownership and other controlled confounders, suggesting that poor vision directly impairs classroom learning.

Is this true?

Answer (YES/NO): NO